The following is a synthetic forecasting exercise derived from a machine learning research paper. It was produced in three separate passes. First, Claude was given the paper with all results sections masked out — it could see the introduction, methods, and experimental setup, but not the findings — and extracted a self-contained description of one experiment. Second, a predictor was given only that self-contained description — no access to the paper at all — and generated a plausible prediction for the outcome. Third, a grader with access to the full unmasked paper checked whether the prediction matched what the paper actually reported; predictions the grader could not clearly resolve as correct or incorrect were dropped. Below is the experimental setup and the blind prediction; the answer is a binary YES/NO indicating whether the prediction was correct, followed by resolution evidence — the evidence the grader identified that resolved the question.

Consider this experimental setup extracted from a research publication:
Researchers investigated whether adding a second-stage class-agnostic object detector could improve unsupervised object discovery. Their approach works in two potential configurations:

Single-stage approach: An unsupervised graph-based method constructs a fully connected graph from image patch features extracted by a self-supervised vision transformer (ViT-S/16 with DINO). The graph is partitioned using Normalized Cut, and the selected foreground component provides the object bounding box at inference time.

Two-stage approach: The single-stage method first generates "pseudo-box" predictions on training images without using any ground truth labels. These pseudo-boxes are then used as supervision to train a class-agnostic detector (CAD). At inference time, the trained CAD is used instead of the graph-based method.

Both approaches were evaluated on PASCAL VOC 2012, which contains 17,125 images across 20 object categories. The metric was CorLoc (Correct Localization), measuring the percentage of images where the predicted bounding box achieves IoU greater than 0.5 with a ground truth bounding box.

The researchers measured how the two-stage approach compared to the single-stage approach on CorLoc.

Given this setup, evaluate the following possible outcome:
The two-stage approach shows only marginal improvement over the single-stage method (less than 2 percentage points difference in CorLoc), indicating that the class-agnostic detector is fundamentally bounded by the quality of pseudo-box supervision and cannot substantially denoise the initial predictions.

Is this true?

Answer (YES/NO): NO